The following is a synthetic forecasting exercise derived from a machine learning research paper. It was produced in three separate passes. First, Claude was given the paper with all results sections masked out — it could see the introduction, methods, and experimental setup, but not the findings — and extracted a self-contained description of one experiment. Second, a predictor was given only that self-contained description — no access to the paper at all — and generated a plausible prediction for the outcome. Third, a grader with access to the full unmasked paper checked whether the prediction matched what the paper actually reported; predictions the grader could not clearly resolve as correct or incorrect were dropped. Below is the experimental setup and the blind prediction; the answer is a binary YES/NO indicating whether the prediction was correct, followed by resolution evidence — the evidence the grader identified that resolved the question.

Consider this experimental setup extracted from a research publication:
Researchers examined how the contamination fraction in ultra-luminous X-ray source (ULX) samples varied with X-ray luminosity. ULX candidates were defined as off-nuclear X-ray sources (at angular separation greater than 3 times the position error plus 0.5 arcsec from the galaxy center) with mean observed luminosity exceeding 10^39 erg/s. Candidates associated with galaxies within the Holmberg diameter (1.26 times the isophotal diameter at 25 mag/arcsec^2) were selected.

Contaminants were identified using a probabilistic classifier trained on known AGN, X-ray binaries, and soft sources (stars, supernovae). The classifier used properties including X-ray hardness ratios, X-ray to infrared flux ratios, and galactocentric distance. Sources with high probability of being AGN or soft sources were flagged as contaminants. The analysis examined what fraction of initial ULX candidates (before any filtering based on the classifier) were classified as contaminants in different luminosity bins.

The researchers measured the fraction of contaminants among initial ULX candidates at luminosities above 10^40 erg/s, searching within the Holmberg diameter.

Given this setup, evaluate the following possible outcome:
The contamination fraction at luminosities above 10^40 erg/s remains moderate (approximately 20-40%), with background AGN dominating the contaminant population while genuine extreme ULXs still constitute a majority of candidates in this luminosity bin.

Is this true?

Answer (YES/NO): YES